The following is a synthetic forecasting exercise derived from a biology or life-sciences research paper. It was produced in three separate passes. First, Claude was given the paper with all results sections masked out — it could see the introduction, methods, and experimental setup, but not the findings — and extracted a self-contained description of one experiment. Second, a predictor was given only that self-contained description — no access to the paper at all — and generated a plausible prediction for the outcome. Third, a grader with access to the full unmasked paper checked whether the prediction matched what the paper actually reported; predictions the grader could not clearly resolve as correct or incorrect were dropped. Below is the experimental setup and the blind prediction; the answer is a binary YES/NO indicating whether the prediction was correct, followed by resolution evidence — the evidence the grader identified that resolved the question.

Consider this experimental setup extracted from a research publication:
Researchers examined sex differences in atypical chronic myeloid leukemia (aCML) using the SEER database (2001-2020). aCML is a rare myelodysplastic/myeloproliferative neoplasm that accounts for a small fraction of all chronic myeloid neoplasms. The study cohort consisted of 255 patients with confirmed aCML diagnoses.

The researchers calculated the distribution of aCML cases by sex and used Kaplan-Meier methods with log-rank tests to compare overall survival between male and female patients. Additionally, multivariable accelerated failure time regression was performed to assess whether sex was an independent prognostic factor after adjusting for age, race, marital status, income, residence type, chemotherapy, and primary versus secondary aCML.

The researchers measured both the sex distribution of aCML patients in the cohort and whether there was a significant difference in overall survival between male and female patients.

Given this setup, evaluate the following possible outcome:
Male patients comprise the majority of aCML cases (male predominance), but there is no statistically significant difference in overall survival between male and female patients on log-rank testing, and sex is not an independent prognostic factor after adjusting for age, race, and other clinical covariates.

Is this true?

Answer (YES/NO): YES